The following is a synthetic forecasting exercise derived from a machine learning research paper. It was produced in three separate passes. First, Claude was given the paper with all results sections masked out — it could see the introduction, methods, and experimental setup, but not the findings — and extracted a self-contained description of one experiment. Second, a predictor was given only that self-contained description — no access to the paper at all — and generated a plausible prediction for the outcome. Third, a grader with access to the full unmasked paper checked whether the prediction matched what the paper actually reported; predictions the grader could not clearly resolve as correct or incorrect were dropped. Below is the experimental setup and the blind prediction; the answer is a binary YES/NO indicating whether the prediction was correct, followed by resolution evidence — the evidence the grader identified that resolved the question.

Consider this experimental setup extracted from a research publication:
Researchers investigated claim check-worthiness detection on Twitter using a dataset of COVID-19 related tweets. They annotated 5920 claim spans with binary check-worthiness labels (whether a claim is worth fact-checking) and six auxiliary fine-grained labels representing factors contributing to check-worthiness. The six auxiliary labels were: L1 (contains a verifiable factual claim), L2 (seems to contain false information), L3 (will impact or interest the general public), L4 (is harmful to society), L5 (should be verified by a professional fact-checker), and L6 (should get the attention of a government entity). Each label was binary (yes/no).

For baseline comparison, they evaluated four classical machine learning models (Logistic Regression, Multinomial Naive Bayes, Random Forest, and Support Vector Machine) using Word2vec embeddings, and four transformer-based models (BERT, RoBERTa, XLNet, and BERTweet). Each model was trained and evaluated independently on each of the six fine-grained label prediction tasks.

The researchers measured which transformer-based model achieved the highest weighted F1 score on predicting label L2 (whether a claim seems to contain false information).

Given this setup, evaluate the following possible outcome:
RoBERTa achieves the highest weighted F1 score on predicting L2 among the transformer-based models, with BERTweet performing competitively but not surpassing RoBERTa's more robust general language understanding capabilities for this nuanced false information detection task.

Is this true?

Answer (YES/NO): YES